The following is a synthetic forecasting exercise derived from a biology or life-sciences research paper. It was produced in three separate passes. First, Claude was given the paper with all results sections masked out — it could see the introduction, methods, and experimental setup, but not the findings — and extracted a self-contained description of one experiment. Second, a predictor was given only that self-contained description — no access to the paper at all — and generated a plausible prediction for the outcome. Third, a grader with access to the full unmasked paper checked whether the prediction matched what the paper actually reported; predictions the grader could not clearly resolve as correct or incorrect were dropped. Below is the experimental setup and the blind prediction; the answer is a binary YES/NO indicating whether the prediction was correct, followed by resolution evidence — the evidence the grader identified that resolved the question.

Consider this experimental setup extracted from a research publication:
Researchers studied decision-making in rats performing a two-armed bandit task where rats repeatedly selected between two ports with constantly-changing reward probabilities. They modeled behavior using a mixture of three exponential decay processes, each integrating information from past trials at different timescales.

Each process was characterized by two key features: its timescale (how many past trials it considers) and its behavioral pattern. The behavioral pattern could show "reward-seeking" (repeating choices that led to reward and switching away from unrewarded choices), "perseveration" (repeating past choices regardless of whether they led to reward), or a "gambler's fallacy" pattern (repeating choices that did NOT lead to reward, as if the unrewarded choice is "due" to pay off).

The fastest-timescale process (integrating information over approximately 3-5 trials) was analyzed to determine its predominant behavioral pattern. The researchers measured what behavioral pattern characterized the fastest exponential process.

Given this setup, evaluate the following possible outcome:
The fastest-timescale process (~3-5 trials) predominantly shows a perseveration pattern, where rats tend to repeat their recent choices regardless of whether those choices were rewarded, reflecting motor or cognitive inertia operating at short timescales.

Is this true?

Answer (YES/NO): NO